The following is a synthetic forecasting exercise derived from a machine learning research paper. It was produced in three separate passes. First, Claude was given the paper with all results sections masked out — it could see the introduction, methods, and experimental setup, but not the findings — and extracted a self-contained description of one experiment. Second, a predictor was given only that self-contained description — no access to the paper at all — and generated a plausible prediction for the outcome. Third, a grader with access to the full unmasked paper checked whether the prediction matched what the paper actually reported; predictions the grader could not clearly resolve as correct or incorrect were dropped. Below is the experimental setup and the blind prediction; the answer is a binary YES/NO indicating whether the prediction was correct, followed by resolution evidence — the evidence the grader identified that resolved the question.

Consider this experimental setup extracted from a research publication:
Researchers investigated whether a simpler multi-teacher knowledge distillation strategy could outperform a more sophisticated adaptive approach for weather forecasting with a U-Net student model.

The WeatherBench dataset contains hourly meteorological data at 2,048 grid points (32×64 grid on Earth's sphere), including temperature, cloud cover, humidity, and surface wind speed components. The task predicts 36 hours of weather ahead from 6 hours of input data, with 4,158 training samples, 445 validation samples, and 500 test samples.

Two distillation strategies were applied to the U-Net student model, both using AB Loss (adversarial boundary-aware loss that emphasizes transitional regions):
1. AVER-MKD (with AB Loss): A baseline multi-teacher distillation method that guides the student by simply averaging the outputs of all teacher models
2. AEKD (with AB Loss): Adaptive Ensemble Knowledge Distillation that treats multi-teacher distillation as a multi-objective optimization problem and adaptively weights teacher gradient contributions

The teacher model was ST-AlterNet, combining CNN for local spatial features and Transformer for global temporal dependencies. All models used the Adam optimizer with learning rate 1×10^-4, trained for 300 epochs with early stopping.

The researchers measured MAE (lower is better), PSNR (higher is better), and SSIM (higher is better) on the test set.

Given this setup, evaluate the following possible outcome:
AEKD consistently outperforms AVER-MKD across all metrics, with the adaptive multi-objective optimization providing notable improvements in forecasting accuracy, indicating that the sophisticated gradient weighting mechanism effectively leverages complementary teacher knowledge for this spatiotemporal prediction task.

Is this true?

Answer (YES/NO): NO